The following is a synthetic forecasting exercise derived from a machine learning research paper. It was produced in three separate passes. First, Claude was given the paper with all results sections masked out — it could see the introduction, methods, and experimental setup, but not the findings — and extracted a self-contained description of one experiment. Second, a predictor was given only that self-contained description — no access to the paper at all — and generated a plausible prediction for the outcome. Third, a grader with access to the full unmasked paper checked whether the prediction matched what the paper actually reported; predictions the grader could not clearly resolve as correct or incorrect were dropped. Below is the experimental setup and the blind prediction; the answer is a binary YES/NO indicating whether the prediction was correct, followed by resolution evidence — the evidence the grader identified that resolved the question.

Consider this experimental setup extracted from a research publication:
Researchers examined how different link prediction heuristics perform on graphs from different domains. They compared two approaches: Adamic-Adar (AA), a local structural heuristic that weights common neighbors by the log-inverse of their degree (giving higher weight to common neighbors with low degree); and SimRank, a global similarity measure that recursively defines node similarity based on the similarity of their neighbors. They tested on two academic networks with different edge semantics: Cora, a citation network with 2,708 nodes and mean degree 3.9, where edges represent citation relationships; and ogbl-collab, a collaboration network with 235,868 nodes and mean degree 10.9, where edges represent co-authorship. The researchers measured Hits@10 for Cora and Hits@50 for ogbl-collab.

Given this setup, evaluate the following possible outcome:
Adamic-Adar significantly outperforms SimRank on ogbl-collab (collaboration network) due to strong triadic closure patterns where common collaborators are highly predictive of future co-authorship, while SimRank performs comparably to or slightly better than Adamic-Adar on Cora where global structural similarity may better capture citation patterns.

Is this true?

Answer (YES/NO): YES